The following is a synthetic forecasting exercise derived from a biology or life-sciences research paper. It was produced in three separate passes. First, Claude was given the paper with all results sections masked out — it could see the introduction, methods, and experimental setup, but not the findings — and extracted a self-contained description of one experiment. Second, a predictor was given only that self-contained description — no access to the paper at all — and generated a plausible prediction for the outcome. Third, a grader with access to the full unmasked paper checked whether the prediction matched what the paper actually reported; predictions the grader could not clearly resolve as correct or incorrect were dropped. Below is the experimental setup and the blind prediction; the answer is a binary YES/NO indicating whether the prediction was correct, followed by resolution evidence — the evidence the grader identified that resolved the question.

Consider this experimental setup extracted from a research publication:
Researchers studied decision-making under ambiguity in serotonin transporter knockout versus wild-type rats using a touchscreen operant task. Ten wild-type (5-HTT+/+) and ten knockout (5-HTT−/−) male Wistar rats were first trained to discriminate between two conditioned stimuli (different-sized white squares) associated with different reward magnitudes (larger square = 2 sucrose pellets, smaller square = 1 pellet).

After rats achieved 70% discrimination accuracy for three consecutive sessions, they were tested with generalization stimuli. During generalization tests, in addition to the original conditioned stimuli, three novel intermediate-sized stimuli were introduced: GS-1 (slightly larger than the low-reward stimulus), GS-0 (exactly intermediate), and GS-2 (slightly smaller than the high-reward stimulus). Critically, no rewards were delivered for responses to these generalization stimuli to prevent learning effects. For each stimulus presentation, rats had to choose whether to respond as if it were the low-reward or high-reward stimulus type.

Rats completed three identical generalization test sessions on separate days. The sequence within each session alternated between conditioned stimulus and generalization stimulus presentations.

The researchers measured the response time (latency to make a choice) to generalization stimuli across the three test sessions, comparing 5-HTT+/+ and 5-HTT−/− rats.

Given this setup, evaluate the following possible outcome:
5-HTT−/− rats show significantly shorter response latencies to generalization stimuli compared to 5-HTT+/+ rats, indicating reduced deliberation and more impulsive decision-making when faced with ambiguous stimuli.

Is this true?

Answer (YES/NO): NO